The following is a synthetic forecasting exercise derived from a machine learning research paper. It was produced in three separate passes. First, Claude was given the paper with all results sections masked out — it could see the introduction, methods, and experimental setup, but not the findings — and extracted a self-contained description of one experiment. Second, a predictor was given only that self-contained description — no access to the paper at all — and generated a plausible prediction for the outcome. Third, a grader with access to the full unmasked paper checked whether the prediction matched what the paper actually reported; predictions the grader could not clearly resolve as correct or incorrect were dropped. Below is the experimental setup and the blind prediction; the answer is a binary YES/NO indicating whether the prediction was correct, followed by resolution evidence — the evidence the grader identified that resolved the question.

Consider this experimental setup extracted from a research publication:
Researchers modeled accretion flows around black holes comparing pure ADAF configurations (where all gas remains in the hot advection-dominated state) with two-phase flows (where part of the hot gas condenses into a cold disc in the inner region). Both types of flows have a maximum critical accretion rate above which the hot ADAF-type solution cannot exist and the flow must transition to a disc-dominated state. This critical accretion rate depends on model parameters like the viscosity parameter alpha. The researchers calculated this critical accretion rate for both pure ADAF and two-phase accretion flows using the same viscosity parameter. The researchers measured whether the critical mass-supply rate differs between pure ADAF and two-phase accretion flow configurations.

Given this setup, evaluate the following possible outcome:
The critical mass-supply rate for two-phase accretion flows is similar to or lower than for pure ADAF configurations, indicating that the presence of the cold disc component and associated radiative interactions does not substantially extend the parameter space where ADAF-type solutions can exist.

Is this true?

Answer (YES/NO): NO